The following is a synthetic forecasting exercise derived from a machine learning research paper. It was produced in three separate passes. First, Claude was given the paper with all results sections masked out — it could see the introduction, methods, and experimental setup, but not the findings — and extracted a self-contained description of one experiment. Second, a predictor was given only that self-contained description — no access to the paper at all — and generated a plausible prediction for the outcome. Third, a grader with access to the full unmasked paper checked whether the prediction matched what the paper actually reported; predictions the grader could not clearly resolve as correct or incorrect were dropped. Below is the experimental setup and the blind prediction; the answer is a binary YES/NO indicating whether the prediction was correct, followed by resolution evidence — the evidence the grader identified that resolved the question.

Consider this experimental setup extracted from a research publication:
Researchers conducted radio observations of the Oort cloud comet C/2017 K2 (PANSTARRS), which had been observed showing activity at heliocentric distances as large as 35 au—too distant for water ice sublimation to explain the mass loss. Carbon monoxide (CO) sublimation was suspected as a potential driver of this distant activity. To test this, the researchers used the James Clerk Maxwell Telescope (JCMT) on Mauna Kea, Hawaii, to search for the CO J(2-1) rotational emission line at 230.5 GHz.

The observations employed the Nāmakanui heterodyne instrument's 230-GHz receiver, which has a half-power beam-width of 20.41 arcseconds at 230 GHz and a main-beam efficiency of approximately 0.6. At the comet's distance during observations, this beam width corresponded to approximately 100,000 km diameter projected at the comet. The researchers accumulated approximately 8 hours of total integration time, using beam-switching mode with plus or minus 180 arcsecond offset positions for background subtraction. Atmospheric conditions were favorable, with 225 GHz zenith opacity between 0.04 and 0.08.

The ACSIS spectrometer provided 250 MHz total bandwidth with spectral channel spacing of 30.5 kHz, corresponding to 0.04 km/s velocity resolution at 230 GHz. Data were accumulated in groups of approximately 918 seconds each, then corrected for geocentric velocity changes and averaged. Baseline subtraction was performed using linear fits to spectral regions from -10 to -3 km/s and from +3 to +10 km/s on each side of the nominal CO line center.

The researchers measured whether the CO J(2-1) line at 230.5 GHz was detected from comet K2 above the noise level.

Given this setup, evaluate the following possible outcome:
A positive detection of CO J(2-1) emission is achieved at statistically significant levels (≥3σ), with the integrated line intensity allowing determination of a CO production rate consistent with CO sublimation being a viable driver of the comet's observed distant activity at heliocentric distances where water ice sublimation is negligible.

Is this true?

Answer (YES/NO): YES